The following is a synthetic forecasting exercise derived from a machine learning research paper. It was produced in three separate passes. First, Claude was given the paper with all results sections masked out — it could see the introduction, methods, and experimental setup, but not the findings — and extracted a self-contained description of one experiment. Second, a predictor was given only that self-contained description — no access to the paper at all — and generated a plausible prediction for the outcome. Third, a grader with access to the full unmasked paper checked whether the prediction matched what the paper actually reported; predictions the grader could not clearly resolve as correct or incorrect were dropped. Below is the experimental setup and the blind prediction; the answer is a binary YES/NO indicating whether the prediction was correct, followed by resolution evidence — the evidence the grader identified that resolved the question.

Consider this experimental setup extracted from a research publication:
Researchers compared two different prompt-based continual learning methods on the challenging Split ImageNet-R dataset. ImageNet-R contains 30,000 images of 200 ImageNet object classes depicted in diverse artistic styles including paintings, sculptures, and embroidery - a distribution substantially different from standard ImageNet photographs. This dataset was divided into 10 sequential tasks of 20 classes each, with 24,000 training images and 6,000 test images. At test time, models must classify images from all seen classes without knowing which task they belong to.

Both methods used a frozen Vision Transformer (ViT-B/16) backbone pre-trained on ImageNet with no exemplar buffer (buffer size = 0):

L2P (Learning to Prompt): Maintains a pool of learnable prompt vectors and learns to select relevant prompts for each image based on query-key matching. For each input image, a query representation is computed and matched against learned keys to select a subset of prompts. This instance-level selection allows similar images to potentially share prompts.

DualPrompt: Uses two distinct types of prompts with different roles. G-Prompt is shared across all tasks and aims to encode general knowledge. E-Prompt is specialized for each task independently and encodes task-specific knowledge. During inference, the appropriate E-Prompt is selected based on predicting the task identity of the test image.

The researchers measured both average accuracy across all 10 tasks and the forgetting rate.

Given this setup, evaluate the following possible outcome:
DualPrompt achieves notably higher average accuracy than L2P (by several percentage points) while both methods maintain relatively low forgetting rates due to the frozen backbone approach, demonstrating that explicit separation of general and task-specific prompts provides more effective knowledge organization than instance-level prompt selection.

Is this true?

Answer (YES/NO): YES